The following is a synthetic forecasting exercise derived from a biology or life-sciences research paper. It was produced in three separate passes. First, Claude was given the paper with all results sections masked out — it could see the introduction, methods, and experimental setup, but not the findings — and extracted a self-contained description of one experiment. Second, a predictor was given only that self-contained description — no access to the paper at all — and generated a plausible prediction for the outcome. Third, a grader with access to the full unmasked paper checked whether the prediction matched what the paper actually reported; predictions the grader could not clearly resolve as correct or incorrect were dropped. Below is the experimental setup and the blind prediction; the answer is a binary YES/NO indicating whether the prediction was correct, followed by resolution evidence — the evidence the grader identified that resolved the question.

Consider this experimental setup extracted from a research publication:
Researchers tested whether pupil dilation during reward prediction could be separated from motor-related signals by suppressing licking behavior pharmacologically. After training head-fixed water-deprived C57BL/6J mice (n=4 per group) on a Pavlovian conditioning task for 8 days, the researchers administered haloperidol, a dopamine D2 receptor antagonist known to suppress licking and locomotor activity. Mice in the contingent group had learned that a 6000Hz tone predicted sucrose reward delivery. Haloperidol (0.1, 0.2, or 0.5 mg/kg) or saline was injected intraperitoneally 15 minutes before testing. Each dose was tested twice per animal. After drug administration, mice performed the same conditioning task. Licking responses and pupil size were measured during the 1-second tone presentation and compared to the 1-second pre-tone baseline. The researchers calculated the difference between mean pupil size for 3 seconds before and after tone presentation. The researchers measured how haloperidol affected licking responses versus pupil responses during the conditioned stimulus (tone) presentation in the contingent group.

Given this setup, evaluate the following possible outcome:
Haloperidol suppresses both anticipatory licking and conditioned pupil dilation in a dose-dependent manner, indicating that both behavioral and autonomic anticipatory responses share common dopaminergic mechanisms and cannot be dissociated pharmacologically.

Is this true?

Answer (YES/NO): NO